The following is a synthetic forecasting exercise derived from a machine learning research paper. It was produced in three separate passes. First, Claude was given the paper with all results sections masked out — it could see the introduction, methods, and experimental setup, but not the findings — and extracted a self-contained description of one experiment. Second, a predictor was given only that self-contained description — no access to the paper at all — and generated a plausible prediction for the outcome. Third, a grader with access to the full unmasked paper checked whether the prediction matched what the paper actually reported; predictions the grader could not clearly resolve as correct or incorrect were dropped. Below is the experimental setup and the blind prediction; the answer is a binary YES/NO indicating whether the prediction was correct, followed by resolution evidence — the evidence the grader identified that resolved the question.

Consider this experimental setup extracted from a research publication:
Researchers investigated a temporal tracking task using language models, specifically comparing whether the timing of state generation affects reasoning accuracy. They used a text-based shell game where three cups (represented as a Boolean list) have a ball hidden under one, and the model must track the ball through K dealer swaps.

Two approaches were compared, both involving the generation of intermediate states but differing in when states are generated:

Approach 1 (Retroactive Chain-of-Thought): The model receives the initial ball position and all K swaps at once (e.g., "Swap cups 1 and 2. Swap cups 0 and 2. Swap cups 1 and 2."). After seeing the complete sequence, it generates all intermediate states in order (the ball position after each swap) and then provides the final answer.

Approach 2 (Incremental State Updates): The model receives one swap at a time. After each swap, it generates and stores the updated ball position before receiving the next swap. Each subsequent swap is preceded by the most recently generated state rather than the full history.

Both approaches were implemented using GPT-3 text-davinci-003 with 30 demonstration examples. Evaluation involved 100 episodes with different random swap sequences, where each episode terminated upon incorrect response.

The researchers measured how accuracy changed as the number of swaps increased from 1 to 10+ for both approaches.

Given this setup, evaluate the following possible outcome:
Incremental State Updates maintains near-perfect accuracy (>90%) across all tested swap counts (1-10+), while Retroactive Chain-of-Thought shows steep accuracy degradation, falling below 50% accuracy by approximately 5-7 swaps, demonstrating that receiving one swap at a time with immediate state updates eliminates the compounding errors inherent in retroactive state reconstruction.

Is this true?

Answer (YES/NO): NO